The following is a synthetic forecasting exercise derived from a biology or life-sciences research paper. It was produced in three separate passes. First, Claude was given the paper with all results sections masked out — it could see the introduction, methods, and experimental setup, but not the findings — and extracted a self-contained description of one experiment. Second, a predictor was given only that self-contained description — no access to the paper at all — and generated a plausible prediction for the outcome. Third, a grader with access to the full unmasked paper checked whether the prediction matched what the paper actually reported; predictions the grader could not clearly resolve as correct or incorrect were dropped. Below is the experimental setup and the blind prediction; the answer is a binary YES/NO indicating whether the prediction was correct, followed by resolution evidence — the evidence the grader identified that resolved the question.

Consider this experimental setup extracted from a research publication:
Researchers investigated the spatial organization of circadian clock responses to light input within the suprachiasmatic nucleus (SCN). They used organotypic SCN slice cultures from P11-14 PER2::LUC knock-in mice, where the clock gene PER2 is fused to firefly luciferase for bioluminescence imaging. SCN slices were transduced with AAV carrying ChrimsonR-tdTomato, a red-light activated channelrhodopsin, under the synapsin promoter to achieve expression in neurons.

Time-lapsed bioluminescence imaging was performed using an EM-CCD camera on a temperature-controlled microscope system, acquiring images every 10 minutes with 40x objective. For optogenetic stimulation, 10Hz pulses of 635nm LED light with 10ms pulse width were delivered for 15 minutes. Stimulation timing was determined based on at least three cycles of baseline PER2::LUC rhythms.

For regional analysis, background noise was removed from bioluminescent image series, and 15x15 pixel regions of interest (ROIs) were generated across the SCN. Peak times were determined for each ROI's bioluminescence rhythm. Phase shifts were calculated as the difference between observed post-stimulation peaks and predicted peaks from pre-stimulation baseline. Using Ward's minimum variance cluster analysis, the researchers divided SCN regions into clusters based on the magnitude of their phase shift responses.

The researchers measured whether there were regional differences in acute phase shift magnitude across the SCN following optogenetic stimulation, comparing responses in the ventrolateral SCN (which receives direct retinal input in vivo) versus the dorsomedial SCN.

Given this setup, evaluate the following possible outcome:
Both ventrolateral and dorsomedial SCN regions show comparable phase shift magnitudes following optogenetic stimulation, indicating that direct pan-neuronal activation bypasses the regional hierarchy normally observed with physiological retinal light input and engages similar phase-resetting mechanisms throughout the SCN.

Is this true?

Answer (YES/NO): NO